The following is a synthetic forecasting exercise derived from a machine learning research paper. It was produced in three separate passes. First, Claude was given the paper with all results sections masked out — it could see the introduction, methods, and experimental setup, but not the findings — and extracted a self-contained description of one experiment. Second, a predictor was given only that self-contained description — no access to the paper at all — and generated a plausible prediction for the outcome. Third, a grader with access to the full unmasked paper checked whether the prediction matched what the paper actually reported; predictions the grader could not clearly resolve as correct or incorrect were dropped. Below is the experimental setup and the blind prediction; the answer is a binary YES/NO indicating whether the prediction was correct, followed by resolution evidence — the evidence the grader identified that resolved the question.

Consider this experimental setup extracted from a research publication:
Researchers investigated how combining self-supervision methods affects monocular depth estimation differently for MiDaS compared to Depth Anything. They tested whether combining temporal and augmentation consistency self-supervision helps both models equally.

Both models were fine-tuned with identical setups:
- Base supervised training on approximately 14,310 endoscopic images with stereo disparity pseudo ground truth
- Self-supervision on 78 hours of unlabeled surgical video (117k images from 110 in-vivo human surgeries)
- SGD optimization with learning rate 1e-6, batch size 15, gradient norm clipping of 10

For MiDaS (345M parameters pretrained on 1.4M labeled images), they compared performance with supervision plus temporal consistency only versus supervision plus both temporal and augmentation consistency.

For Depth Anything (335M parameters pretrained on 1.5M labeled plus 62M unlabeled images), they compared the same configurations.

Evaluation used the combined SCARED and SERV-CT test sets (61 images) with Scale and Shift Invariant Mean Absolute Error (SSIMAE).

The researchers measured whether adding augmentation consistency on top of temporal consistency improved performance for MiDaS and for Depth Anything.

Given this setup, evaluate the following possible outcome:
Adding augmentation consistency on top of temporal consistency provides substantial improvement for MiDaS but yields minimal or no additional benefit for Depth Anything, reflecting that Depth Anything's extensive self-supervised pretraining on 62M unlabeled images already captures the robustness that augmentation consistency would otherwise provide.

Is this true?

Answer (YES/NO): NO